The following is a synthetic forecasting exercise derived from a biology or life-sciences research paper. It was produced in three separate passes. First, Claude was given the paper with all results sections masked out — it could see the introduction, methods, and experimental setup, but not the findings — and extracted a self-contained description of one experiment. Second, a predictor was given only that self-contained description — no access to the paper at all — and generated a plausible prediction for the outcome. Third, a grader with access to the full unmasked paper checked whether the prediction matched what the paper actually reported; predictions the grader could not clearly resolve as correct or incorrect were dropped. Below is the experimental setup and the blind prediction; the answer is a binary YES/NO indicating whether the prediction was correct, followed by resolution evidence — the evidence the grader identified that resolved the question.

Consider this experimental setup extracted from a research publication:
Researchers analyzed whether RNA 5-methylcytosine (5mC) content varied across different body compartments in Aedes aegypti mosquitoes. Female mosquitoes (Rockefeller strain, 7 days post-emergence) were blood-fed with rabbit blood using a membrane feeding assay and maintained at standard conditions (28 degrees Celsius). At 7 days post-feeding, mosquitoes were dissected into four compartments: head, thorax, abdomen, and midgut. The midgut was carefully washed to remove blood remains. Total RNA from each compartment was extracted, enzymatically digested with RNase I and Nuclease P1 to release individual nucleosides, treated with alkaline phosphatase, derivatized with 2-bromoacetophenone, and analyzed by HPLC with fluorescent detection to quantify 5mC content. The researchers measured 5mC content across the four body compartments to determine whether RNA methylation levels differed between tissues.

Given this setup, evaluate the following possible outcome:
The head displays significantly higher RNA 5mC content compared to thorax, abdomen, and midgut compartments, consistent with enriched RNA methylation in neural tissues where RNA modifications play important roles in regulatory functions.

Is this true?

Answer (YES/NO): NO